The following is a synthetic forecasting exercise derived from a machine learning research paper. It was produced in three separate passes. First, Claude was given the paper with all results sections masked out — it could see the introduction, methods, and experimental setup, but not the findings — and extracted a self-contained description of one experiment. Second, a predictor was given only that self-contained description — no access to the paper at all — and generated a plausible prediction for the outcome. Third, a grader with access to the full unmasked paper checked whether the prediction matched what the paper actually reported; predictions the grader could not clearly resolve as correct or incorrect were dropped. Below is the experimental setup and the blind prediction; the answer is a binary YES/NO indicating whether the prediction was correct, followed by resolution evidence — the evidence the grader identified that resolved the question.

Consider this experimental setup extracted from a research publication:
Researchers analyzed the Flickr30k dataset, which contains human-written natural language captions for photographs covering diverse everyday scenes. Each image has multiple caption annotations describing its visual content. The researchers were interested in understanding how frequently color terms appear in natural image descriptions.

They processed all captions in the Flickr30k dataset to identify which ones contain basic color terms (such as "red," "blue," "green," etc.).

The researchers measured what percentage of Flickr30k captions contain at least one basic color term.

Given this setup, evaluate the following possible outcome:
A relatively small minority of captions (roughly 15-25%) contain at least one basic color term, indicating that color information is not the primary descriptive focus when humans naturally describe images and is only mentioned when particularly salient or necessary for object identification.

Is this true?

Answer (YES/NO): NO